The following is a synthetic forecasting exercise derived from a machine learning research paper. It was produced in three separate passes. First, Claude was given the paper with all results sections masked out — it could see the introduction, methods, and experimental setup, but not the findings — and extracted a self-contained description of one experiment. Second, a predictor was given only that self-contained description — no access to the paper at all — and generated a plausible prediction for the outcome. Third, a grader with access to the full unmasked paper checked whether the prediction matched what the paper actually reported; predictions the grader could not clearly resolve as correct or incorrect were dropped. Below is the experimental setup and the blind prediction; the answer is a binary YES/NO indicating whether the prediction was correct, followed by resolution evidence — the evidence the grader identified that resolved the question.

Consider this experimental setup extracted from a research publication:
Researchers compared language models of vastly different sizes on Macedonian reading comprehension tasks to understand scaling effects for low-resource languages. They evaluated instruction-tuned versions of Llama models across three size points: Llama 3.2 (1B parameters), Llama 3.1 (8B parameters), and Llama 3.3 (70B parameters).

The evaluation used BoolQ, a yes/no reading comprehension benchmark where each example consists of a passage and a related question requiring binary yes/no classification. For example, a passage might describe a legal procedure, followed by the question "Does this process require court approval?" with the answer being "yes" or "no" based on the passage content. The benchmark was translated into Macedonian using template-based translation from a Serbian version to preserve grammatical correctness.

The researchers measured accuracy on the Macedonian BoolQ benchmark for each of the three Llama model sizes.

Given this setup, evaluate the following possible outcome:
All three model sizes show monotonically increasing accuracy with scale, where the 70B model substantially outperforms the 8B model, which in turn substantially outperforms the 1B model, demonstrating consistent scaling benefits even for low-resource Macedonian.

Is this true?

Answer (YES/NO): NO